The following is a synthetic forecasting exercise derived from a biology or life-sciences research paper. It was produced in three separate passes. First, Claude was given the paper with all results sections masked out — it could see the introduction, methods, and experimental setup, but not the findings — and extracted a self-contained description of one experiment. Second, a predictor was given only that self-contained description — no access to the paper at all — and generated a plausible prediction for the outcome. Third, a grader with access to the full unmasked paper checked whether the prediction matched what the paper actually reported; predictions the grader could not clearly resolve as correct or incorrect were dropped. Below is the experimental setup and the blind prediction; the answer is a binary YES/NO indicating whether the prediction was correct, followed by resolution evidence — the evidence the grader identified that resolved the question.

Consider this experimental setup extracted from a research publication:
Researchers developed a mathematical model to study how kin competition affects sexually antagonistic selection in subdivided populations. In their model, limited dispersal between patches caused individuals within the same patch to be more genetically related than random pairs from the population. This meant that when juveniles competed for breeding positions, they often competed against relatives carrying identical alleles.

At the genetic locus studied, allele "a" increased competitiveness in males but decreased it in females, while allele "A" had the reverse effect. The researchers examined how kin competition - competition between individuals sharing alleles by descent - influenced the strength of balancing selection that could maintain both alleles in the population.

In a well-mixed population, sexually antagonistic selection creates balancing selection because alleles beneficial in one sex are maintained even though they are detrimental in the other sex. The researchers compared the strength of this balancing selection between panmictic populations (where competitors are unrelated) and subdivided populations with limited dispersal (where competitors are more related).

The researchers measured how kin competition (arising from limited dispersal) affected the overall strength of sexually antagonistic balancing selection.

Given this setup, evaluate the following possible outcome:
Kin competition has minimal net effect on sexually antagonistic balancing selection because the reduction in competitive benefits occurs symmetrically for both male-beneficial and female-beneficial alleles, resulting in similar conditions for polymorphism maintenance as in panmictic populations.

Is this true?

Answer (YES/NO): NO